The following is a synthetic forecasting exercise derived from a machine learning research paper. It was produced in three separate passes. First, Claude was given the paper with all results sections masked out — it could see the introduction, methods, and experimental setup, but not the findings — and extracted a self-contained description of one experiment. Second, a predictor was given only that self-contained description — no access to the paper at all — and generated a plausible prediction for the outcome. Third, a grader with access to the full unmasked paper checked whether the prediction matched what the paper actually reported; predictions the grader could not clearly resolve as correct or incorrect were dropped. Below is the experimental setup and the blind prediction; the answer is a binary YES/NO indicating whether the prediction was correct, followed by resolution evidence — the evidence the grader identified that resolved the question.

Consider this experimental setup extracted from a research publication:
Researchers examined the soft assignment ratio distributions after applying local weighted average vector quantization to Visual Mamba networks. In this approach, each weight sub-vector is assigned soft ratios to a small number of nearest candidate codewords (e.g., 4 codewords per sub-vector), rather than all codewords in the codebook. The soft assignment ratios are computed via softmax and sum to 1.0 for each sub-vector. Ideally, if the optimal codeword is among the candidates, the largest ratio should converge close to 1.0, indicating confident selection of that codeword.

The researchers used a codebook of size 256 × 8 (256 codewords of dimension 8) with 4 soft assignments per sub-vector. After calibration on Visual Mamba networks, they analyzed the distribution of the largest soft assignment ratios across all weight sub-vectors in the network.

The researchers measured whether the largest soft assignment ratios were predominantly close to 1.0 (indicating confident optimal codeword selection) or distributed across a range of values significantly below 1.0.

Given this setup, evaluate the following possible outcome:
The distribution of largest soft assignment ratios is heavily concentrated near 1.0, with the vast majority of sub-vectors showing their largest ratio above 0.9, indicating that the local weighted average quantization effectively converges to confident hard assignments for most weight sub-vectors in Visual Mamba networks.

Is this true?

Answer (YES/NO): NO